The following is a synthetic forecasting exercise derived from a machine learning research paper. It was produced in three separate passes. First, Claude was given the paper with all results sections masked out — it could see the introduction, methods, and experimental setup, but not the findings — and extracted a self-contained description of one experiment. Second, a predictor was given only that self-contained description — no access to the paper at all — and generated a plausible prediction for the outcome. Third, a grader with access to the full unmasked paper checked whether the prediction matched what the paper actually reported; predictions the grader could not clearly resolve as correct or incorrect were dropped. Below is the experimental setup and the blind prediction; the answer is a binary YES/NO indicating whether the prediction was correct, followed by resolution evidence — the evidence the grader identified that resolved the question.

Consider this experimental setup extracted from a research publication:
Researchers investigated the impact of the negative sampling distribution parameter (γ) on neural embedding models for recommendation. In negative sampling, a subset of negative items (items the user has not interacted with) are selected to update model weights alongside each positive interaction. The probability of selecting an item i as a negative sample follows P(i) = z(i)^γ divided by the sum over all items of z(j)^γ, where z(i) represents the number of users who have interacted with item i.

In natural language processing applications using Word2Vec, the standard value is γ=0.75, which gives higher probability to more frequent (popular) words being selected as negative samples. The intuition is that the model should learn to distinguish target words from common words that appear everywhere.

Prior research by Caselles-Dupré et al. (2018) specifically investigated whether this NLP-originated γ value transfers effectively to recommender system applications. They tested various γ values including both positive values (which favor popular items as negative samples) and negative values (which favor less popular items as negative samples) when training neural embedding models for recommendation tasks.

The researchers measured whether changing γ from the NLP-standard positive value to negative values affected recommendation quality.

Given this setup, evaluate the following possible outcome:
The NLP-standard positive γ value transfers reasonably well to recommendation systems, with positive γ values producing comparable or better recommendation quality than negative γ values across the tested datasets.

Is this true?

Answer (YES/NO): NO